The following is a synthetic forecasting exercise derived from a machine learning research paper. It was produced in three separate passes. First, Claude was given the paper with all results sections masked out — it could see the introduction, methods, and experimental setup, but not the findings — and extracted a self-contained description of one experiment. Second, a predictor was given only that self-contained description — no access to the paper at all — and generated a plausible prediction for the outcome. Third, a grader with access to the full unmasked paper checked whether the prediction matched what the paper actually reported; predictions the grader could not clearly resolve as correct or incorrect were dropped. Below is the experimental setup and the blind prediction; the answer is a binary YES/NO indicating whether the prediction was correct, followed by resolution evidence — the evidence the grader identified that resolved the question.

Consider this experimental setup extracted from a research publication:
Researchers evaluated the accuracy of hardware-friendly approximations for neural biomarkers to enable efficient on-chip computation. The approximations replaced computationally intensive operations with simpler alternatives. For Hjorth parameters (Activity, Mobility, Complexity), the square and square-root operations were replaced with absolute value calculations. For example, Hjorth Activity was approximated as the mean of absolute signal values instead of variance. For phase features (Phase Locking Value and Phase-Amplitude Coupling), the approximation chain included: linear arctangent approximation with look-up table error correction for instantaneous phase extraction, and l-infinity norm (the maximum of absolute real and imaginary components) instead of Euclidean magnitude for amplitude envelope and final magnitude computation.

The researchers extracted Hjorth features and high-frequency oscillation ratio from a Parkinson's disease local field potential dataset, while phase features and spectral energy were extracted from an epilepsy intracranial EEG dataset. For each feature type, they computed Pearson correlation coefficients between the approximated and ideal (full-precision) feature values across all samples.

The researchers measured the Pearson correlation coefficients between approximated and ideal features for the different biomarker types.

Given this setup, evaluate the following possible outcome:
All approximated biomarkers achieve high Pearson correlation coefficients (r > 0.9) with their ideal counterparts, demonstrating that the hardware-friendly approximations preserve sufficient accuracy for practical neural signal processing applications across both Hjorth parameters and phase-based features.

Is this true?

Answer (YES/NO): NO